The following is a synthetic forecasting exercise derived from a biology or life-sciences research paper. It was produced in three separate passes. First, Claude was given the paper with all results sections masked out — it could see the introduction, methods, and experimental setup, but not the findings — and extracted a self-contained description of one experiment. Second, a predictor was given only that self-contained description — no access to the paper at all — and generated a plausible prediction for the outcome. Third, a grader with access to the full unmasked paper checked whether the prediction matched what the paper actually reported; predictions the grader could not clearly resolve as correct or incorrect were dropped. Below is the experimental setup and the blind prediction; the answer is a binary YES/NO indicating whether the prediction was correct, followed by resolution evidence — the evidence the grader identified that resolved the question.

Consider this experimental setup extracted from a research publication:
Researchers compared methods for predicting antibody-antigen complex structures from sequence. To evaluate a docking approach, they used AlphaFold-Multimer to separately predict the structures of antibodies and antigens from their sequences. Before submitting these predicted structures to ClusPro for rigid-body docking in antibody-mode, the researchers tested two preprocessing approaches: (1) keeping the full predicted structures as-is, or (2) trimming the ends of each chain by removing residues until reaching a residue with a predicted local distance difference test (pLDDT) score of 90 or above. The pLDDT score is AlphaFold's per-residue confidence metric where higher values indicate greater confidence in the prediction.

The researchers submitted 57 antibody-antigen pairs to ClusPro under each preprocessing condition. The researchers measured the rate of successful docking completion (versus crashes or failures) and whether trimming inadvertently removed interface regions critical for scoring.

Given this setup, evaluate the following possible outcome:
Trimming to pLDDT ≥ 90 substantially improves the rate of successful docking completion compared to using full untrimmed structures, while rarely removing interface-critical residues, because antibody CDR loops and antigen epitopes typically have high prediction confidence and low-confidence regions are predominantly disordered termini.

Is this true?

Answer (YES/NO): YES